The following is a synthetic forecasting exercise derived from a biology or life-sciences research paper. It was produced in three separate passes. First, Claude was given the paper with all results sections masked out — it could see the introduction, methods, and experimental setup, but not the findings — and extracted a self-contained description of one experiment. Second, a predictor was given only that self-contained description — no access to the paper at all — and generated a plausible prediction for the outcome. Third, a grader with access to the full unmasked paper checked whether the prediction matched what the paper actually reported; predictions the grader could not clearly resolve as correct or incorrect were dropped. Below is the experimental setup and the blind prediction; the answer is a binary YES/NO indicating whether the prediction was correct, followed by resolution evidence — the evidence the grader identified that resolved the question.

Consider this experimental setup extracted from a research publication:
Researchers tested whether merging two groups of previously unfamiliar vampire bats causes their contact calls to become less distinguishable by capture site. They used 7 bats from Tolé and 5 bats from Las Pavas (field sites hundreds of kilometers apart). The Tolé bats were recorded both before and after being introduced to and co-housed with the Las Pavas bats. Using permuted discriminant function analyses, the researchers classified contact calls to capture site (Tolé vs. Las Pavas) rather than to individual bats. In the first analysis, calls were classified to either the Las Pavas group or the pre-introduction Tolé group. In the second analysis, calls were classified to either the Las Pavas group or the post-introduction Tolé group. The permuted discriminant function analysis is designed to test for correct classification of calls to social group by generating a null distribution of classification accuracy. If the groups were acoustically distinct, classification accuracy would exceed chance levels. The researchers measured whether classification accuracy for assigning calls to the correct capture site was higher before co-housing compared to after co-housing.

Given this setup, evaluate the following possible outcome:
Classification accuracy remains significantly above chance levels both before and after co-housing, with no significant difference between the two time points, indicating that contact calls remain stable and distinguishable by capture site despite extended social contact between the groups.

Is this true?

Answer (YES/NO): NO